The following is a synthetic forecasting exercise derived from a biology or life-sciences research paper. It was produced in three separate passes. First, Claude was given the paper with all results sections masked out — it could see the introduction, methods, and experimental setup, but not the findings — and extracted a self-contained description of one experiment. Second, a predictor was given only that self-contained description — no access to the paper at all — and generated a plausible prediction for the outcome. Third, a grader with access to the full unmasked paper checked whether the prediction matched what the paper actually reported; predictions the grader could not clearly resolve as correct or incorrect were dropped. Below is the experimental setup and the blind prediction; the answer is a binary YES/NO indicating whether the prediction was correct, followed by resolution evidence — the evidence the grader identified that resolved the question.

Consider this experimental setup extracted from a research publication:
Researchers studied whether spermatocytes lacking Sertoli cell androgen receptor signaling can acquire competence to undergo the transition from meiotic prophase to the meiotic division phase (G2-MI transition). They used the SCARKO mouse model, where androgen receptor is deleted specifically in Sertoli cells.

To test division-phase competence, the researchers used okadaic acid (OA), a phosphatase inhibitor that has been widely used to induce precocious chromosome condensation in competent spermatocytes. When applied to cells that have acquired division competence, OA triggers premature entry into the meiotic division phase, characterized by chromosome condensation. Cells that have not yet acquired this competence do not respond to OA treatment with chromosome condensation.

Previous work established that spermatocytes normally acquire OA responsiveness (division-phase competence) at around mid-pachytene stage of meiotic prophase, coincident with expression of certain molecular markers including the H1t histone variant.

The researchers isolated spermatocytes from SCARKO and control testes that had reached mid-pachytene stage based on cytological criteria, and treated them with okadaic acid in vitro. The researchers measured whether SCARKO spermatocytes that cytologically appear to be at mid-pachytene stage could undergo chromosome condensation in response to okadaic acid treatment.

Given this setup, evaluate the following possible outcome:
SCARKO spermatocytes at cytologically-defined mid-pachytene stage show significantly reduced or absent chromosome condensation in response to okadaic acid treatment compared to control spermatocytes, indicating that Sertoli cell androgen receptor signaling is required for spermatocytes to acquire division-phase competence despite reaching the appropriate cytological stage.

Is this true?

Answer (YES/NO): YES